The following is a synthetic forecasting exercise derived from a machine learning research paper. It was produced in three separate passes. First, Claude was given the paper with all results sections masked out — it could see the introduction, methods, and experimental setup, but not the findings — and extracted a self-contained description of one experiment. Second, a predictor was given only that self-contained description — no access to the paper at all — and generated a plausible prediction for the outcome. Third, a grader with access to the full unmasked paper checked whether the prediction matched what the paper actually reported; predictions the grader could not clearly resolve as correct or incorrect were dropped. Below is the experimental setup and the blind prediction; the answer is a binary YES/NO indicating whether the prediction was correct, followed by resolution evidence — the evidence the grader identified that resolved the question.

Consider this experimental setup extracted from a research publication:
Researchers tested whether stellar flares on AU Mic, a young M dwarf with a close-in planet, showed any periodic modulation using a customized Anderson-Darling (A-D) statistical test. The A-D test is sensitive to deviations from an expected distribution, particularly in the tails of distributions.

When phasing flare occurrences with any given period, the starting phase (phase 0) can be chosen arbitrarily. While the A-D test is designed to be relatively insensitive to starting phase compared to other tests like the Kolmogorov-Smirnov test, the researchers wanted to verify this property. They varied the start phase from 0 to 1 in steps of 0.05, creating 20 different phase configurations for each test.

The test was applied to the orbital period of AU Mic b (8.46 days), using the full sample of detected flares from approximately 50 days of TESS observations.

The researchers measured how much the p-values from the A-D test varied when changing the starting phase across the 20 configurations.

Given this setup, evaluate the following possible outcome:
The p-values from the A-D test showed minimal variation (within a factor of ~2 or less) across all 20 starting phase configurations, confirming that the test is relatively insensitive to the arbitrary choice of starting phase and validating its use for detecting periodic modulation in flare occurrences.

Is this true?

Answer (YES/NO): NO